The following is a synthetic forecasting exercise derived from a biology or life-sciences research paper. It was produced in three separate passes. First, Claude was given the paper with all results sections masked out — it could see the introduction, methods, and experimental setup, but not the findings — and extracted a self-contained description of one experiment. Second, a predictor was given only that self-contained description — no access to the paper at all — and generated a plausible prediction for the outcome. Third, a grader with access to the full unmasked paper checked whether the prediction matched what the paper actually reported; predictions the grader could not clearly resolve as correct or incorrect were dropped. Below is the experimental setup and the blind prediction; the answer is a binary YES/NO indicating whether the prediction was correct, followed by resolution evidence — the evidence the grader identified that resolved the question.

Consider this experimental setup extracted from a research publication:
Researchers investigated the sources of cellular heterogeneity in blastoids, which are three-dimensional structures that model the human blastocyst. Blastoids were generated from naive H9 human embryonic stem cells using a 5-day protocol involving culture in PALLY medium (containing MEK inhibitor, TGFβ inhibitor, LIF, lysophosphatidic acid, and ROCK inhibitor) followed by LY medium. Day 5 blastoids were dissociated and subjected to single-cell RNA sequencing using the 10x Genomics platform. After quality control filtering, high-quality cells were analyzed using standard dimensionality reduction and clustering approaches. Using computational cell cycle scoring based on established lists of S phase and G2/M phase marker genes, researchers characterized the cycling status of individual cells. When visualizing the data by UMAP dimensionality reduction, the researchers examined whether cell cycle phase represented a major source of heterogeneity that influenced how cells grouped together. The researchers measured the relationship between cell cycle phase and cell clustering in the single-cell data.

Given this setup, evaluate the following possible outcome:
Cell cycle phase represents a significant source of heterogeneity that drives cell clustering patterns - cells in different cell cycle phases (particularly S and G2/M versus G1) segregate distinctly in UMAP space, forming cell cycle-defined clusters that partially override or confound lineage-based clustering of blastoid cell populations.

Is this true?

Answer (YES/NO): YES